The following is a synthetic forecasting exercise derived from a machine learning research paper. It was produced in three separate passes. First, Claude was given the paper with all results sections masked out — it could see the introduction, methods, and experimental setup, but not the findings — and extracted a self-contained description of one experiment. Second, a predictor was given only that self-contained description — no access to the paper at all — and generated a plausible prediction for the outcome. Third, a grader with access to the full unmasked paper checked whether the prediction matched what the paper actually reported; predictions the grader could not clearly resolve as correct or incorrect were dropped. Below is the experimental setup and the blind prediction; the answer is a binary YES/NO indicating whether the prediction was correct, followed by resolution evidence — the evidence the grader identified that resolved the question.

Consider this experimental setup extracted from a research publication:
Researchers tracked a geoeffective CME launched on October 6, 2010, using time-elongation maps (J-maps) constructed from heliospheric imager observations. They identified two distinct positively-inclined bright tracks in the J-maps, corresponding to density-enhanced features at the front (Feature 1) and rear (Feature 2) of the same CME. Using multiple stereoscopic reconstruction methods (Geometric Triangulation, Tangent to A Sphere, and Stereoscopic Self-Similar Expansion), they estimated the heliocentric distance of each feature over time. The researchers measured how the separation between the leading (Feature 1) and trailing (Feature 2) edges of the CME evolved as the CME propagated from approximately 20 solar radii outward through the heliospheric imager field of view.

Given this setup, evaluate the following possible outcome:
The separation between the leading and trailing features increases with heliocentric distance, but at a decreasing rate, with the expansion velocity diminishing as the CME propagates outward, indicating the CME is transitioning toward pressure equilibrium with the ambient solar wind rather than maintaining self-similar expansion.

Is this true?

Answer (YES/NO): YES